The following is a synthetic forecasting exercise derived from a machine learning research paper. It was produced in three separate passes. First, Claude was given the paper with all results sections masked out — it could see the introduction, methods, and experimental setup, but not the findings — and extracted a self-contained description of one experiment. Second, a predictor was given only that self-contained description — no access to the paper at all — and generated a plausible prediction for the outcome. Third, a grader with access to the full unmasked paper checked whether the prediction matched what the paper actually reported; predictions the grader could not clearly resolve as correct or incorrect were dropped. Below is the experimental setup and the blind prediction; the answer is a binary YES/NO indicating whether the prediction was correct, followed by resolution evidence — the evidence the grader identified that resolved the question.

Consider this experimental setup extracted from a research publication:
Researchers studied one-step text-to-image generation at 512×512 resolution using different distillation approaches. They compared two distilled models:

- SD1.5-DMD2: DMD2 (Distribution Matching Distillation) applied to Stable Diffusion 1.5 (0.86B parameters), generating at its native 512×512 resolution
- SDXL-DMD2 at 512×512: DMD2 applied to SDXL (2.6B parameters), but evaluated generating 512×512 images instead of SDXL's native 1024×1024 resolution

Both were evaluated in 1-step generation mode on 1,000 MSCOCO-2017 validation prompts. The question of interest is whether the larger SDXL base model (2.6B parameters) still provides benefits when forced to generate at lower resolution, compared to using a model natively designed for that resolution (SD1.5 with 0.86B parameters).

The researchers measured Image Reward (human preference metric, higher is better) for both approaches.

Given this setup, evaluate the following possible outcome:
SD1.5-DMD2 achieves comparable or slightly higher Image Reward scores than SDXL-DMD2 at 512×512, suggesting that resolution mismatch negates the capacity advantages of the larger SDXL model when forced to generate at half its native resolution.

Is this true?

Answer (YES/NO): NO